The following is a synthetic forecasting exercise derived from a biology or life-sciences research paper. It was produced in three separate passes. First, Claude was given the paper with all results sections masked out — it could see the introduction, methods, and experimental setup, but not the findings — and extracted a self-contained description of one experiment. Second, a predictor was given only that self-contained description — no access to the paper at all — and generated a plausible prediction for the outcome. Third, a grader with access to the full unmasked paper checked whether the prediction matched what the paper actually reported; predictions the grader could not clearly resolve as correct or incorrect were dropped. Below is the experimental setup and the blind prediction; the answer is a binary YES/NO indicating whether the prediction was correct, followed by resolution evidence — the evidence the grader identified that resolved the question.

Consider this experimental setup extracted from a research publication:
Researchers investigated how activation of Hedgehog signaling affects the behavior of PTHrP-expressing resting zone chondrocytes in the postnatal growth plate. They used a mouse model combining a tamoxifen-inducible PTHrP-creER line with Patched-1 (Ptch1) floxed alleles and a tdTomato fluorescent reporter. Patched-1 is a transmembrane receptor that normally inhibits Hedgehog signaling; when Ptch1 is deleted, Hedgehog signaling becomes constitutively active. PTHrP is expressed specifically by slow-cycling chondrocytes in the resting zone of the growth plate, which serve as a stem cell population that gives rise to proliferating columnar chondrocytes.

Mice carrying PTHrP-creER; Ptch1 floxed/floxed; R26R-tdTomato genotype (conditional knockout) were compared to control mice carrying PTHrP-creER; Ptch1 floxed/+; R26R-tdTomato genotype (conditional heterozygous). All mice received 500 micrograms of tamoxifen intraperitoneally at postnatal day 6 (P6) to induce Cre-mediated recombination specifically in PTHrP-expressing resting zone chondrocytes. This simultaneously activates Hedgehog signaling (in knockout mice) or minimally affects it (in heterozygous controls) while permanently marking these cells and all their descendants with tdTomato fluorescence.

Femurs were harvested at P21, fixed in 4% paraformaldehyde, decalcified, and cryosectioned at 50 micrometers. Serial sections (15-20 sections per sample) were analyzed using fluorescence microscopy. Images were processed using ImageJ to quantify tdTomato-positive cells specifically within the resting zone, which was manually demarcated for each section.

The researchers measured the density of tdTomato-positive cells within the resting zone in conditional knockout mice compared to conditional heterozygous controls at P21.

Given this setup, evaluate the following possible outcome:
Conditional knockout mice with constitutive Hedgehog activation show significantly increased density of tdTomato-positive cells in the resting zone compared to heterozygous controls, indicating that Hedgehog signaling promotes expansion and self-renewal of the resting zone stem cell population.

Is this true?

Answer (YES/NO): YES